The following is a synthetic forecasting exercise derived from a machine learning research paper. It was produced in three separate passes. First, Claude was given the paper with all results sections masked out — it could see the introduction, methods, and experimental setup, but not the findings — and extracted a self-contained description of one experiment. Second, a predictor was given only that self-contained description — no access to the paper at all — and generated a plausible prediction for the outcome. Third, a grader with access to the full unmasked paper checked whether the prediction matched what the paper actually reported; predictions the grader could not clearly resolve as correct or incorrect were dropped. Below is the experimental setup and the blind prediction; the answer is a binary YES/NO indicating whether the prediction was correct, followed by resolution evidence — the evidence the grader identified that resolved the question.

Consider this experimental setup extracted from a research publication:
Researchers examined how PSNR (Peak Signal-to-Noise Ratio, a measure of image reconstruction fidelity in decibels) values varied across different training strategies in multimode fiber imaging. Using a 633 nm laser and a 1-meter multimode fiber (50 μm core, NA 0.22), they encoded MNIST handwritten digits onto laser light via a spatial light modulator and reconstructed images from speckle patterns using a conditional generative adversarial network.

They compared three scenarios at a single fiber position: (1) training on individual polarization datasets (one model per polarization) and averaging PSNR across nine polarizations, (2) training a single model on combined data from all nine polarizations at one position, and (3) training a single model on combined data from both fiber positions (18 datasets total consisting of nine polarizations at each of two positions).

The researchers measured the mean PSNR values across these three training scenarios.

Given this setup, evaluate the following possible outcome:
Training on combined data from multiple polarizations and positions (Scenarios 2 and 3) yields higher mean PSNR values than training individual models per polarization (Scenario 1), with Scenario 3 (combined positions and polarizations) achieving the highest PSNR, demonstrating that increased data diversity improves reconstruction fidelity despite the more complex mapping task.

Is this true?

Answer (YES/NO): NO